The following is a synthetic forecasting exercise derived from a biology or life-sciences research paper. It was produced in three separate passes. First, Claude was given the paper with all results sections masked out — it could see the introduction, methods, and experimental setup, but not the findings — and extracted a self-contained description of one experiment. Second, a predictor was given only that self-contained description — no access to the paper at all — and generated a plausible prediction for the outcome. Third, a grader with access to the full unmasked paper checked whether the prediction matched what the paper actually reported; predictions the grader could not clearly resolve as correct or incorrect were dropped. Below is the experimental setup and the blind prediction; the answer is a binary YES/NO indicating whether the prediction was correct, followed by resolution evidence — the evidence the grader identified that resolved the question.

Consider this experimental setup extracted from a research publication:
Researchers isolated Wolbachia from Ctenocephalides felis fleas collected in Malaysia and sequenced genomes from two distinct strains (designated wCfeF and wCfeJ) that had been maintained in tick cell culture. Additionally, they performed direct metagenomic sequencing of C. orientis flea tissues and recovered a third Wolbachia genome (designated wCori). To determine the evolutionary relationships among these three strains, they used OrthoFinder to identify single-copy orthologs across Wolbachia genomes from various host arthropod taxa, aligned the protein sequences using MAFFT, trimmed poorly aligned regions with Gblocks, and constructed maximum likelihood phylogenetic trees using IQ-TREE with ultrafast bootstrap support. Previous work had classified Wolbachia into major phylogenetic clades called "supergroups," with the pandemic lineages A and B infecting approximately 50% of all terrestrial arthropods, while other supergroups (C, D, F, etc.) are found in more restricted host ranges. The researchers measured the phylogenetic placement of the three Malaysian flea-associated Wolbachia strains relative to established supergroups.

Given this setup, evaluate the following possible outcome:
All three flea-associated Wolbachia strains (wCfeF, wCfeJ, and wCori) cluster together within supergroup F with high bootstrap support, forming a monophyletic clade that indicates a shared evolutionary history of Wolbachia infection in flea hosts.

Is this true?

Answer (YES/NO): NO